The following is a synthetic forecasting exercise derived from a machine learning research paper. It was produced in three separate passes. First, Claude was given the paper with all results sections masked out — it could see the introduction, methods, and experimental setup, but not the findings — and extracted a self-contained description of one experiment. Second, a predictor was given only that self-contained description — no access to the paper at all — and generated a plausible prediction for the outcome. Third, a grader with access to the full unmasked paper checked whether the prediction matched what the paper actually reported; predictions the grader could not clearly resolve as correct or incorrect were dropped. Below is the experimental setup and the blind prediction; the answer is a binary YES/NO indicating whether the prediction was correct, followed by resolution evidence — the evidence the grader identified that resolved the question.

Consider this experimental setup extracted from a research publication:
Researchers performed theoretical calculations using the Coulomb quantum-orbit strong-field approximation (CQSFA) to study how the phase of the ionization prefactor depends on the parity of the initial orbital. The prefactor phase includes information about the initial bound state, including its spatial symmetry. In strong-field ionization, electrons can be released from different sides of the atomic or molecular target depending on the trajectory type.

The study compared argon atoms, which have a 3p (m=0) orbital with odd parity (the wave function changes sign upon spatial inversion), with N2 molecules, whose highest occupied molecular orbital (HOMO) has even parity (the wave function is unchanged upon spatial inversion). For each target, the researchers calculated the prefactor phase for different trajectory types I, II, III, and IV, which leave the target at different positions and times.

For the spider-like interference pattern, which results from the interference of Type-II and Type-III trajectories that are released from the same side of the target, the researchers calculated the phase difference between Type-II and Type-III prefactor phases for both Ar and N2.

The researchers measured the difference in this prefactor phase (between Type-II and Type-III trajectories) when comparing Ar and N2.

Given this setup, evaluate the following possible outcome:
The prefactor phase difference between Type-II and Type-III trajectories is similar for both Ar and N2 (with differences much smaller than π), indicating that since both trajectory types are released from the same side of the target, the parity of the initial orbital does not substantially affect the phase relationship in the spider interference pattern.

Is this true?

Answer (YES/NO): YES